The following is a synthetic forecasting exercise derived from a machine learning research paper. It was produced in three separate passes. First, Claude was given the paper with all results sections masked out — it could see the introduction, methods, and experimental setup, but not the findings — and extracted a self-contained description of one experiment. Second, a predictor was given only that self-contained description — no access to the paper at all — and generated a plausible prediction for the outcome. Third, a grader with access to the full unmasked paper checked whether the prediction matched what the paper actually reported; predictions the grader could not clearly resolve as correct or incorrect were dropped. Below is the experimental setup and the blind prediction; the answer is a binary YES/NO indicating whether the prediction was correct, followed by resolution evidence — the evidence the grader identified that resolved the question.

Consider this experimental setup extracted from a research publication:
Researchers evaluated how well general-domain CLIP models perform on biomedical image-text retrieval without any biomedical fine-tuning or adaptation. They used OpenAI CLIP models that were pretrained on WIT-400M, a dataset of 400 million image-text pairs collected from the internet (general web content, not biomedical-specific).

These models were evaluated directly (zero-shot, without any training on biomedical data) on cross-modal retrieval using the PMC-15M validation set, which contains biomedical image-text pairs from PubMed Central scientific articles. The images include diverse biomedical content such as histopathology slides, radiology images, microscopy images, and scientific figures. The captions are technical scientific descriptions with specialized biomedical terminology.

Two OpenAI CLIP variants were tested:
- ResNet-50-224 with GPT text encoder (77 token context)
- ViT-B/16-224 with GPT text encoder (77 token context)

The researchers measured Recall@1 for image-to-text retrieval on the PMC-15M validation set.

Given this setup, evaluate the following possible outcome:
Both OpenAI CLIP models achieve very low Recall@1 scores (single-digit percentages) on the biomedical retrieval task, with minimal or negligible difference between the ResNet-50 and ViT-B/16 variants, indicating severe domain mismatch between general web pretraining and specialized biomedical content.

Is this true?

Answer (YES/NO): NO